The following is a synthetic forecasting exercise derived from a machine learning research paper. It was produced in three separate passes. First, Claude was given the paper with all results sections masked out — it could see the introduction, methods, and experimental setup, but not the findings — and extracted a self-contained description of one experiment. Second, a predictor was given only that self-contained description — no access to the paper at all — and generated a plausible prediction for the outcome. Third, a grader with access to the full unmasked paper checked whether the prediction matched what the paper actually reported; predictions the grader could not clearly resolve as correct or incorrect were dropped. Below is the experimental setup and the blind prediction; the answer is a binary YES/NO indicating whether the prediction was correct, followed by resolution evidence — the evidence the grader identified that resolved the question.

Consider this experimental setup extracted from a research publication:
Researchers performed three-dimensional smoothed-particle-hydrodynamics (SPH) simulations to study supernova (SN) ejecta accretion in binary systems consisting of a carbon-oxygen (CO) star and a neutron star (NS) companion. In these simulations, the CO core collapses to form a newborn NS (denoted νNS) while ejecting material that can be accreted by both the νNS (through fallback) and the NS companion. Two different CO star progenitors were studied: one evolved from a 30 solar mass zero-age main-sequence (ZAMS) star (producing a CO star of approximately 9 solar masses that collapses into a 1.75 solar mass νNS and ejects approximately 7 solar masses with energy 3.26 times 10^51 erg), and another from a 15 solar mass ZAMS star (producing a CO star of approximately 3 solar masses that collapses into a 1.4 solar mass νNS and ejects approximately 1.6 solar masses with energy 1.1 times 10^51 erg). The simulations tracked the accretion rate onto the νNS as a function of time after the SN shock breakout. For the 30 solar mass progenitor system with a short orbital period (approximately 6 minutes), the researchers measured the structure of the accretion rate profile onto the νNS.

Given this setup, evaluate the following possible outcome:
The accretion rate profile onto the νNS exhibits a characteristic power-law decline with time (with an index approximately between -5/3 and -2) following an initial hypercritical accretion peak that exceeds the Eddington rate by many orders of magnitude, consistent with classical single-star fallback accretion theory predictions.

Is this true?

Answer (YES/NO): NO